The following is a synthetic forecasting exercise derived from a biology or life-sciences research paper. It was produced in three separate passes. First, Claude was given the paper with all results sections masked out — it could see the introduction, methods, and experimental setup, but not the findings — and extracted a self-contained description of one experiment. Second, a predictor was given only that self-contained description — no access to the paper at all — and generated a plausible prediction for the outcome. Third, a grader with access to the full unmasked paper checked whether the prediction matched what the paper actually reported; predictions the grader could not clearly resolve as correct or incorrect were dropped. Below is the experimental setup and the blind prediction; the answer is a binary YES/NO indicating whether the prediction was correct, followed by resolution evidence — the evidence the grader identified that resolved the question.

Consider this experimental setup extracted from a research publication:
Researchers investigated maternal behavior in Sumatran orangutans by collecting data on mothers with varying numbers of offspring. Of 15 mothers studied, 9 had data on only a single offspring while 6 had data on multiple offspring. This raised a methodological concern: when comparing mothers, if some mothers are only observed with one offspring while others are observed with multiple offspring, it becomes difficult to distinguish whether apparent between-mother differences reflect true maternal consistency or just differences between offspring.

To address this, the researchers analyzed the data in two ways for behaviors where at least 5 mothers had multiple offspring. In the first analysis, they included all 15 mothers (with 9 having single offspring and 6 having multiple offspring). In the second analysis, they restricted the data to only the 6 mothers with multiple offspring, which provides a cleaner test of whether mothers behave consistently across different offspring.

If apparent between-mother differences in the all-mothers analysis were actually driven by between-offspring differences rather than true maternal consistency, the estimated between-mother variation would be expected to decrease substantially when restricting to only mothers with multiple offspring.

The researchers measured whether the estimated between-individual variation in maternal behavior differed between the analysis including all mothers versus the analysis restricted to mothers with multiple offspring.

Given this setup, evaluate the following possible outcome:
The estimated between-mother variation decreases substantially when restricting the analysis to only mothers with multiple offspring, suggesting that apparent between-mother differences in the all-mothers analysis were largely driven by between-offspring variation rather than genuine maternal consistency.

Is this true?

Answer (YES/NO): NO